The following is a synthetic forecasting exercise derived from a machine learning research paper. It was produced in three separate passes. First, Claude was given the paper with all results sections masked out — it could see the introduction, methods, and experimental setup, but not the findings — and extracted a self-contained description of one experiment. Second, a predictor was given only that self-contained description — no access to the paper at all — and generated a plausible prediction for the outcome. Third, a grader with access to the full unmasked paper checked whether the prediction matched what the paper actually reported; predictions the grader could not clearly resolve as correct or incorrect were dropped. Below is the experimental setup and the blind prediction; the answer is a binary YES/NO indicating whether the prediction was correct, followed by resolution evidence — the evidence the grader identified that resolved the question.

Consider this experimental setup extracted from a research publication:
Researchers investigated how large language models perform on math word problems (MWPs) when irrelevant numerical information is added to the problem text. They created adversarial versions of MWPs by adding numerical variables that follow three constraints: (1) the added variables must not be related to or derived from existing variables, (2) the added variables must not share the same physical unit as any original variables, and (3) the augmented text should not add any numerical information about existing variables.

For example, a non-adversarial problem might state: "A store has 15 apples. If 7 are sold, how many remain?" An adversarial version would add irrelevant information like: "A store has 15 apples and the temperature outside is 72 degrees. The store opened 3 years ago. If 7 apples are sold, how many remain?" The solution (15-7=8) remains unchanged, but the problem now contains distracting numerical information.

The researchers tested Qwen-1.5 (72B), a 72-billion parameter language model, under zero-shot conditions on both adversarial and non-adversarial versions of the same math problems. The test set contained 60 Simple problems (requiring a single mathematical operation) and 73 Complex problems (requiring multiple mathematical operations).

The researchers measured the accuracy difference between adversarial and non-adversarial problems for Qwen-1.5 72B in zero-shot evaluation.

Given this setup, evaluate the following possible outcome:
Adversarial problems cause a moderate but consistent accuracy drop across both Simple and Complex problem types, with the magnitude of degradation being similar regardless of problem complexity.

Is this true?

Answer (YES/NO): NO